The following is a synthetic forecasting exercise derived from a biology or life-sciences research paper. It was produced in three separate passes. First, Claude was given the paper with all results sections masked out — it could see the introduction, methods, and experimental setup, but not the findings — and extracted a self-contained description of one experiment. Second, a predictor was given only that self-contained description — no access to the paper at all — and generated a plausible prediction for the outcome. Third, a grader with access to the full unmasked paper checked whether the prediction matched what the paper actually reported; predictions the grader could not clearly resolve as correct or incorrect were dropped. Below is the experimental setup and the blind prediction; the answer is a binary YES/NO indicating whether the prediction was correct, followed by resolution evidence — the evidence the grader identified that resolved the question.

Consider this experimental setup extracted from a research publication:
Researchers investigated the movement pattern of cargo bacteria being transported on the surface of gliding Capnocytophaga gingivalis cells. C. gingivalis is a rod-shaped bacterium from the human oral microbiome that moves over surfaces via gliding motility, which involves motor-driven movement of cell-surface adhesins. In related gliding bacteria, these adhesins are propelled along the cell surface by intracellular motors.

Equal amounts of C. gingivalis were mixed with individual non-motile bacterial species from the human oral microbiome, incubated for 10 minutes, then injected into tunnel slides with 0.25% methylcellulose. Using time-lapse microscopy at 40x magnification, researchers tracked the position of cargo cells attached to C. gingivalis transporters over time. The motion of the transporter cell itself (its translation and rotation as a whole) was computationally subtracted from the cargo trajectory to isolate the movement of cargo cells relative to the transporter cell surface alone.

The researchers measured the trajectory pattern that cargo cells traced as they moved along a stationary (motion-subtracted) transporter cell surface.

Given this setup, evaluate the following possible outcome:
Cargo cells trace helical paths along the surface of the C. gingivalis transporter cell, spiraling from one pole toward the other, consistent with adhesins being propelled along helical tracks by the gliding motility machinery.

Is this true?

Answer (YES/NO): YES